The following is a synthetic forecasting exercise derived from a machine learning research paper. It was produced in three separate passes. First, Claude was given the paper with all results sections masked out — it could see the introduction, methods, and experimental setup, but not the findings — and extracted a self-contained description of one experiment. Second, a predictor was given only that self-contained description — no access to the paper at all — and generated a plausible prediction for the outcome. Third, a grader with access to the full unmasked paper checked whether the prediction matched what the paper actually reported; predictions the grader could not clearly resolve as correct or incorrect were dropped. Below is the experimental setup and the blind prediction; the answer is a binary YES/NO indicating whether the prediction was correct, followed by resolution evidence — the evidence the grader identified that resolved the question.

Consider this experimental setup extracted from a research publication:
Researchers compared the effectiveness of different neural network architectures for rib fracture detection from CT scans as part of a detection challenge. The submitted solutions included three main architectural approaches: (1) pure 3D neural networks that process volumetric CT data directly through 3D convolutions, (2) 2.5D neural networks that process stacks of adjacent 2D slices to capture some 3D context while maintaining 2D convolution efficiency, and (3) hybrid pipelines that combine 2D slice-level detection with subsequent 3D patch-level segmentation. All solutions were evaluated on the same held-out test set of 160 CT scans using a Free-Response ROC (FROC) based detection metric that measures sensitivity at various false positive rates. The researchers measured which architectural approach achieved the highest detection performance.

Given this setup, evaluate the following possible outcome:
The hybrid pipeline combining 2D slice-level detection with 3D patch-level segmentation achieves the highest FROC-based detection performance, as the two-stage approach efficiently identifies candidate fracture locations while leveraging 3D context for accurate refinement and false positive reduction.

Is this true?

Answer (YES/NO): NO